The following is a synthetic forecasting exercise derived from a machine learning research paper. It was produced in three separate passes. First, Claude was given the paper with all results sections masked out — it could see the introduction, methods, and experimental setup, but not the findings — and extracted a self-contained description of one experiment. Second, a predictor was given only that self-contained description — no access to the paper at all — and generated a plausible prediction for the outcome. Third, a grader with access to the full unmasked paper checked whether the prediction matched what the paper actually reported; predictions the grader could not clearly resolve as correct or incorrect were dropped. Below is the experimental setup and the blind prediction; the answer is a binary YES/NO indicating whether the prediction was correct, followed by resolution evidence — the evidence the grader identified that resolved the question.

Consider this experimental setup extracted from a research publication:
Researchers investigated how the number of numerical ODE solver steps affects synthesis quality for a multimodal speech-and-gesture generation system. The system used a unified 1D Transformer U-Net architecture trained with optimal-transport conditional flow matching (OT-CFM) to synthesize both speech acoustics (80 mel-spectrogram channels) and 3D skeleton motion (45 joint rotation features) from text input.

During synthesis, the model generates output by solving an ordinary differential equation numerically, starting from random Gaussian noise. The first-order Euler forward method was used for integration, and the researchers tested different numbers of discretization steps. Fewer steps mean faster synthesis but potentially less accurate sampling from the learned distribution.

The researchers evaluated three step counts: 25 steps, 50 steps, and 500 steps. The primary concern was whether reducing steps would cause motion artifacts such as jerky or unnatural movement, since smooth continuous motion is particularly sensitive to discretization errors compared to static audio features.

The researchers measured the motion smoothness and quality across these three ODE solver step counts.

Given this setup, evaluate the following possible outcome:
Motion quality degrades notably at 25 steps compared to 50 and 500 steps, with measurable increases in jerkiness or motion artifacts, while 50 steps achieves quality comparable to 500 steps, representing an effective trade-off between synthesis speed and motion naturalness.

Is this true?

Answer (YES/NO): YES